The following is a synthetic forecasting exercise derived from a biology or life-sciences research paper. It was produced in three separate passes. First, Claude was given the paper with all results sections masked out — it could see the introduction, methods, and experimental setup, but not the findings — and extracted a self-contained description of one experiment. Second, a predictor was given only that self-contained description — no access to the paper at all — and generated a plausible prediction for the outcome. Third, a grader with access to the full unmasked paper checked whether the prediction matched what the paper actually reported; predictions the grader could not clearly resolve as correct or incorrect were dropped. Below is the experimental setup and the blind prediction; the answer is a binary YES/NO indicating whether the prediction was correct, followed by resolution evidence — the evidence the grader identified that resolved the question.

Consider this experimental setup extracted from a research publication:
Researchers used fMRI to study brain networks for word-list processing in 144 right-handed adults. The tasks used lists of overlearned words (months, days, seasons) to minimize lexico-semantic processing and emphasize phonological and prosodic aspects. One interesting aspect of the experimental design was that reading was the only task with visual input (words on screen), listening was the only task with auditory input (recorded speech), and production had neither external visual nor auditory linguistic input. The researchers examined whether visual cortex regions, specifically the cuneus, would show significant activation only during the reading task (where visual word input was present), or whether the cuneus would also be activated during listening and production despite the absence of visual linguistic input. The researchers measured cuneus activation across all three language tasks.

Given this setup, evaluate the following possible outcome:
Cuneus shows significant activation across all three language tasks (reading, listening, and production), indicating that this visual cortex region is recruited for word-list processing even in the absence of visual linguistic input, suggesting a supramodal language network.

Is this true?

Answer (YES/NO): YES